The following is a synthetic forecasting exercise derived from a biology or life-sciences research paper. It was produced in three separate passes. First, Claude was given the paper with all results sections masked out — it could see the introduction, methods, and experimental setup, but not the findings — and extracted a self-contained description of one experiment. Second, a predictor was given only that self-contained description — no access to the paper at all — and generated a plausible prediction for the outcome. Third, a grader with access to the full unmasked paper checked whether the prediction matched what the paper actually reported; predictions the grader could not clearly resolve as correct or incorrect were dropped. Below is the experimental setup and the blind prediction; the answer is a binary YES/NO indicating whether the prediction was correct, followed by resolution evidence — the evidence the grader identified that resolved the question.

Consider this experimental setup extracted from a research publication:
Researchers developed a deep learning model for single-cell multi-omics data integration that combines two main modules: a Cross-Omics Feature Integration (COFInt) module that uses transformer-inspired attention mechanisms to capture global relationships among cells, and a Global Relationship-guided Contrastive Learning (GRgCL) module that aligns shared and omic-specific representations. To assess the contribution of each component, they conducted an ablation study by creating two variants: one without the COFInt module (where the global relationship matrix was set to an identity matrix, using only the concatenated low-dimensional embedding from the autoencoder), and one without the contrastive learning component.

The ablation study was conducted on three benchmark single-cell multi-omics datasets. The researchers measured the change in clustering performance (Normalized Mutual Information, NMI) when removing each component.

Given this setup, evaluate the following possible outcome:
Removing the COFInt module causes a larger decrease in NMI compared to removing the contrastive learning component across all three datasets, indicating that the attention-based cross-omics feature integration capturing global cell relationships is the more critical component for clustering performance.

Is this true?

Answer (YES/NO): NO